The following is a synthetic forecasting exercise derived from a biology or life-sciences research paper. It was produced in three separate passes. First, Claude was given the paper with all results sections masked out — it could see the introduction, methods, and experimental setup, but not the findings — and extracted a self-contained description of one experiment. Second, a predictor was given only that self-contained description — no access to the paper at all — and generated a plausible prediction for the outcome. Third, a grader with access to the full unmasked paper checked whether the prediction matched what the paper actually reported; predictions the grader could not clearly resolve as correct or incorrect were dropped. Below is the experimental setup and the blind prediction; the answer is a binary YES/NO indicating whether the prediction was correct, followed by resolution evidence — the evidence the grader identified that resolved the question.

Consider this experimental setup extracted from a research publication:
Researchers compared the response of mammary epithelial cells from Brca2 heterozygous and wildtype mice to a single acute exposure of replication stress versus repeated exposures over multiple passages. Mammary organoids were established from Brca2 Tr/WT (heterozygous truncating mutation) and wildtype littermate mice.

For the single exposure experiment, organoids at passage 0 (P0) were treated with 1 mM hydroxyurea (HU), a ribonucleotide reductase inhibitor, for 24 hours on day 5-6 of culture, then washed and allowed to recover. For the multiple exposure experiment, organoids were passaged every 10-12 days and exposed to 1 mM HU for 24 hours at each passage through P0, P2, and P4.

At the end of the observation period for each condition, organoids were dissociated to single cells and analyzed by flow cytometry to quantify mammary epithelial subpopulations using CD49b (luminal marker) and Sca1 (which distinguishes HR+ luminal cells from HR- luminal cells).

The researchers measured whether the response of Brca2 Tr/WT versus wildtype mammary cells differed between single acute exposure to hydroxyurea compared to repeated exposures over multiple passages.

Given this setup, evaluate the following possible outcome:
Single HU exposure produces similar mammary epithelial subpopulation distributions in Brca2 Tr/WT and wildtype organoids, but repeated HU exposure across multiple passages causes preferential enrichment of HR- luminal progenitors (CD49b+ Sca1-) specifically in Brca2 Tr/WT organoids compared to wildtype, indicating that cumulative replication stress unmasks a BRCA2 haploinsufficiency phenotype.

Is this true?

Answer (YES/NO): YES